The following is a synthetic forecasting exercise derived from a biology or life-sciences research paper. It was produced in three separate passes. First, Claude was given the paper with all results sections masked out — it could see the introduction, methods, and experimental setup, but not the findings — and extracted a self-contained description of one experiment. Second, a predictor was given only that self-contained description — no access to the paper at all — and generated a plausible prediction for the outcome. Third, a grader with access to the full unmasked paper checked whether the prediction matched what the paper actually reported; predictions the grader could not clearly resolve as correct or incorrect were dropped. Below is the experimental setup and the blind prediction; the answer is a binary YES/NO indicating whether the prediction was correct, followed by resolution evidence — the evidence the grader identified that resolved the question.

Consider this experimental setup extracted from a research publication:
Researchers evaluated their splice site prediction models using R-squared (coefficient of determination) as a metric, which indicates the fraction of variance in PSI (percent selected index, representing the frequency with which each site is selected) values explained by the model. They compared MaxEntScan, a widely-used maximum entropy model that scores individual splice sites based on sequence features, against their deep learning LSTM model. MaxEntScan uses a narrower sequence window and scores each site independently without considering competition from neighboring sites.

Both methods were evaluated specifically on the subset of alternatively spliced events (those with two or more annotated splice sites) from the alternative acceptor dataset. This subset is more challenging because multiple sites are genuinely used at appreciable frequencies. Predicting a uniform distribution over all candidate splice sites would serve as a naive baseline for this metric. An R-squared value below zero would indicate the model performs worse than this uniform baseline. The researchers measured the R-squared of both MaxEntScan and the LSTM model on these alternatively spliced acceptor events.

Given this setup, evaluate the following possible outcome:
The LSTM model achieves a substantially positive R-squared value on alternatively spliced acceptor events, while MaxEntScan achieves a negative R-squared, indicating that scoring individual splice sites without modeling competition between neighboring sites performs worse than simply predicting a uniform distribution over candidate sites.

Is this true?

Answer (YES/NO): YES